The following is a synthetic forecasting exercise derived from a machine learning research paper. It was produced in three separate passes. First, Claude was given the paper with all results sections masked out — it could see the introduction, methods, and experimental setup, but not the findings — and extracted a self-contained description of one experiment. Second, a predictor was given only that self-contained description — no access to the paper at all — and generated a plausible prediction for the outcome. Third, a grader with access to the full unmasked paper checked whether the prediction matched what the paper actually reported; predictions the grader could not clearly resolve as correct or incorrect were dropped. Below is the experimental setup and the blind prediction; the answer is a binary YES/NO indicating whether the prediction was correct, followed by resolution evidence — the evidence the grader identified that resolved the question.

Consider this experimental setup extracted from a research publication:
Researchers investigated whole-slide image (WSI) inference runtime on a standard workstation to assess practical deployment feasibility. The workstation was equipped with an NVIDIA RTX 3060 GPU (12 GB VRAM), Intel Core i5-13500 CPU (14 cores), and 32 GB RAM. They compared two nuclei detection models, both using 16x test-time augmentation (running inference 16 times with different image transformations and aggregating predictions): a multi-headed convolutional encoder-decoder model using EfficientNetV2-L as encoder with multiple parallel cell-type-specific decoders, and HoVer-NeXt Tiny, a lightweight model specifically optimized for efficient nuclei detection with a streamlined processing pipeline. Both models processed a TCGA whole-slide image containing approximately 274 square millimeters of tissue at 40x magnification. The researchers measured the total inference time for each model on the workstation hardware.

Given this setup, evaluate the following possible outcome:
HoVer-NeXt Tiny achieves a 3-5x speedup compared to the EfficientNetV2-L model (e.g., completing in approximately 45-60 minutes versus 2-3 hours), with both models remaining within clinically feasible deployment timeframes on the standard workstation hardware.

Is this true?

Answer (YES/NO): NO